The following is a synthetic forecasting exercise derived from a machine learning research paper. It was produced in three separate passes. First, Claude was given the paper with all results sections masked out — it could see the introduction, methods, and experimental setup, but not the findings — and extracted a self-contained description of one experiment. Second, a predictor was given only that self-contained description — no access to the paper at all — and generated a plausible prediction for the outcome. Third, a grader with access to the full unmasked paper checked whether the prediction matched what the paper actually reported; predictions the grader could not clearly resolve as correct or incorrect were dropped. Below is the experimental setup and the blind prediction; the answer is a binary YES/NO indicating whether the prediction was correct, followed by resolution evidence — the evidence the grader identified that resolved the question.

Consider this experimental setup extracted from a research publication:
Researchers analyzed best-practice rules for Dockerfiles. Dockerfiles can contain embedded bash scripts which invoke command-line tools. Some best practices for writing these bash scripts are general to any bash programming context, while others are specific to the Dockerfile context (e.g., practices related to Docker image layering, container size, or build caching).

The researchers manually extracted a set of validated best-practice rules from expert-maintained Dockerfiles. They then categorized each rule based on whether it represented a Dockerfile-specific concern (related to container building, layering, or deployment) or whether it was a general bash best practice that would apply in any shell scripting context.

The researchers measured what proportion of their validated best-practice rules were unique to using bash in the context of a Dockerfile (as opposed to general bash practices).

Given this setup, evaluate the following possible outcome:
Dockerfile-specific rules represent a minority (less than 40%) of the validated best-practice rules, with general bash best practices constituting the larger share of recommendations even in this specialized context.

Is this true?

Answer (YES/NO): NO